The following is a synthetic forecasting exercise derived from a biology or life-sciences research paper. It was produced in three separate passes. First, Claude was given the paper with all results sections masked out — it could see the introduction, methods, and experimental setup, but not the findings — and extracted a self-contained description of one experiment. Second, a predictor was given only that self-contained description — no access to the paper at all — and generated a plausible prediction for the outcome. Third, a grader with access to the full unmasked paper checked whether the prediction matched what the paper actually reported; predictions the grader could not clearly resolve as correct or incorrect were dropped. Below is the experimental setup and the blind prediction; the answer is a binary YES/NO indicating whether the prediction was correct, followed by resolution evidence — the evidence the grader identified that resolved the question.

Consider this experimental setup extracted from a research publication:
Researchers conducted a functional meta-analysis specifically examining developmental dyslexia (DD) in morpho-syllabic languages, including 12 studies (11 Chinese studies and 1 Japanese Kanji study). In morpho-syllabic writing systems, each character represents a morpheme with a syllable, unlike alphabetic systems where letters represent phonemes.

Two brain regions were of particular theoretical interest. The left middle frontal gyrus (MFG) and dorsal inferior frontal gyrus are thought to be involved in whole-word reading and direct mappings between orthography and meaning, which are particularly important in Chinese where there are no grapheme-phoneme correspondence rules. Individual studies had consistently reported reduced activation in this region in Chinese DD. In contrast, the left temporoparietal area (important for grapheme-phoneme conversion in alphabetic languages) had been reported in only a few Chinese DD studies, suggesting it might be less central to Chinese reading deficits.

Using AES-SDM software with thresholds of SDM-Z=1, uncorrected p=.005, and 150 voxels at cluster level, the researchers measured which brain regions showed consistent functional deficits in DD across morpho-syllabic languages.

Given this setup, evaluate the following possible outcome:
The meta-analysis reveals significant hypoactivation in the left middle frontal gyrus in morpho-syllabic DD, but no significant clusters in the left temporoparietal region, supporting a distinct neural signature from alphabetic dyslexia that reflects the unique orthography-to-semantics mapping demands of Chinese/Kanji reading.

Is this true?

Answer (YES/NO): NO